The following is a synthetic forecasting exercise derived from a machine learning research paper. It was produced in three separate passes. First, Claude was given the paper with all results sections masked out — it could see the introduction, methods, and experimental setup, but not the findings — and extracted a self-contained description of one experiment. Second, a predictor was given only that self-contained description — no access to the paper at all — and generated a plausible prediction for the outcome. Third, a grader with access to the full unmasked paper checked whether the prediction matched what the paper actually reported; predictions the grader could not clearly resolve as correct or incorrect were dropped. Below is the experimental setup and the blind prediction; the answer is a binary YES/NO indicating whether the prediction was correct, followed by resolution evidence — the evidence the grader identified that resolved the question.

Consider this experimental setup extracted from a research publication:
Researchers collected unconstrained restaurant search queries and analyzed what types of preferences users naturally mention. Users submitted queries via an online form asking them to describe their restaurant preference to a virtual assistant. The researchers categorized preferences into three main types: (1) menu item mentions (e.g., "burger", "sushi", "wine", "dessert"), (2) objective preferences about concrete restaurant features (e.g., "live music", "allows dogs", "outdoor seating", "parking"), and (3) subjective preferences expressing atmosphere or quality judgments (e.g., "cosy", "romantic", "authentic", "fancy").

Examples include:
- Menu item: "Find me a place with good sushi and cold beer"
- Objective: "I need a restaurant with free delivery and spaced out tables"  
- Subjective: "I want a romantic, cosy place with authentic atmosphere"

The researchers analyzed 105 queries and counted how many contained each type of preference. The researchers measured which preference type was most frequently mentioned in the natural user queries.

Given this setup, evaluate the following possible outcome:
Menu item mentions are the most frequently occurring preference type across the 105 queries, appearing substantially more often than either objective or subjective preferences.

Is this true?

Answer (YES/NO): YES